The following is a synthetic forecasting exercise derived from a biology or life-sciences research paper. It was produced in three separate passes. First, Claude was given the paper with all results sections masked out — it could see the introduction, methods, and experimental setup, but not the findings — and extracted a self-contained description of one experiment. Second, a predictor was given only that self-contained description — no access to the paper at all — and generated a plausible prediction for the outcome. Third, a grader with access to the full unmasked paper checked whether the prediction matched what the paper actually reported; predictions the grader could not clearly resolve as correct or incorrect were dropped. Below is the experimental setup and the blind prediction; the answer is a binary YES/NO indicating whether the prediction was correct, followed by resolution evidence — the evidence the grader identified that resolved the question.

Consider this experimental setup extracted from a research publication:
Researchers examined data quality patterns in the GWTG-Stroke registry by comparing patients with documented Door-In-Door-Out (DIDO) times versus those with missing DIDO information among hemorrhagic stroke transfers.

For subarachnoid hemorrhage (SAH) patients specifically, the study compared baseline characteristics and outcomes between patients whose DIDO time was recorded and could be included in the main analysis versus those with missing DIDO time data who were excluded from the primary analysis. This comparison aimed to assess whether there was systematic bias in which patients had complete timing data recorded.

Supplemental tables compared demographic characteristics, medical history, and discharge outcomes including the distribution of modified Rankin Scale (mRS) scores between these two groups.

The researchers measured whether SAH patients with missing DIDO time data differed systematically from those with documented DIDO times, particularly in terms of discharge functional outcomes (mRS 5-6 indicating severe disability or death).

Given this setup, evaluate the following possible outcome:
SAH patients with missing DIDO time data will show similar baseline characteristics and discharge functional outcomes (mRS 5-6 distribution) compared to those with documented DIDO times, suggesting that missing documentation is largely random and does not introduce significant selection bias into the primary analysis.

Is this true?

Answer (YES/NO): NO